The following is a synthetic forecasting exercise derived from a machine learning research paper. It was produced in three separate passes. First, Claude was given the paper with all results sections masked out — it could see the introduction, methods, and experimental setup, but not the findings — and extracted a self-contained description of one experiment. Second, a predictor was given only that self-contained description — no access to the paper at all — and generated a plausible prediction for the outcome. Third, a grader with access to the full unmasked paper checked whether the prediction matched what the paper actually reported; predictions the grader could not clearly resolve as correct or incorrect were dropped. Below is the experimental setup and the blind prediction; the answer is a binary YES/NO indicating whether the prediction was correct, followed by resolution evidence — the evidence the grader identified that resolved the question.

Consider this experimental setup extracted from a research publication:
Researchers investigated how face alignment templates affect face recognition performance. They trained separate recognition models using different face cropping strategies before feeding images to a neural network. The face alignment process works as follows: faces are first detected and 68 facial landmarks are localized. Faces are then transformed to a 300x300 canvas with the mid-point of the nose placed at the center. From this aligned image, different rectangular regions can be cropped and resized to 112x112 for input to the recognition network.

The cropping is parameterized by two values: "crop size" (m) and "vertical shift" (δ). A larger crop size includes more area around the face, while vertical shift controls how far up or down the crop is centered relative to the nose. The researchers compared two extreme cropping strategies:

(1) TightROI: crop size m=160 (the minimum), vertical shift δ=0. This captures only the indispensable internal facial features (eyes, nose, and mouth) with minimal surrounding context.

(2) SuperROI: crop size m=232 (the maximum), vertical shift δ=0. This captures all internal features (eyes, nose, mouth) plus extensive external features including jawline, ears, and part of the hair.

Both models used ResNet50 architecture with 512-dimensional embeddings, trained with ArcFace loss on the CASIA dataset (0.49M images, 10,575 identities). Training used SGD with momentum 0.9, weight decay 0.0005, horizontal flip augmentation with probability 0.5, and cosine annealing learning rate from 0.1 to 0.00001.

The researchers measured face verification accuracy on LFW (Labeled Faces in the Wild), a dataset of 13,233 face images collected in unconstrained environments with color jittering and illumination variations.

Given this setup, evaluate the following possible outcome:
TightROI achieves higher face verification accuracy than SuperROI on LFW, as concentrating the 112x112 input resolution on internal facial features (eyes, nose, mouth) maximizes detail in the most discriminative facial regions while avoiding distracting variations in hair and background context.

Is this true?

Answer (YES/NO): NO